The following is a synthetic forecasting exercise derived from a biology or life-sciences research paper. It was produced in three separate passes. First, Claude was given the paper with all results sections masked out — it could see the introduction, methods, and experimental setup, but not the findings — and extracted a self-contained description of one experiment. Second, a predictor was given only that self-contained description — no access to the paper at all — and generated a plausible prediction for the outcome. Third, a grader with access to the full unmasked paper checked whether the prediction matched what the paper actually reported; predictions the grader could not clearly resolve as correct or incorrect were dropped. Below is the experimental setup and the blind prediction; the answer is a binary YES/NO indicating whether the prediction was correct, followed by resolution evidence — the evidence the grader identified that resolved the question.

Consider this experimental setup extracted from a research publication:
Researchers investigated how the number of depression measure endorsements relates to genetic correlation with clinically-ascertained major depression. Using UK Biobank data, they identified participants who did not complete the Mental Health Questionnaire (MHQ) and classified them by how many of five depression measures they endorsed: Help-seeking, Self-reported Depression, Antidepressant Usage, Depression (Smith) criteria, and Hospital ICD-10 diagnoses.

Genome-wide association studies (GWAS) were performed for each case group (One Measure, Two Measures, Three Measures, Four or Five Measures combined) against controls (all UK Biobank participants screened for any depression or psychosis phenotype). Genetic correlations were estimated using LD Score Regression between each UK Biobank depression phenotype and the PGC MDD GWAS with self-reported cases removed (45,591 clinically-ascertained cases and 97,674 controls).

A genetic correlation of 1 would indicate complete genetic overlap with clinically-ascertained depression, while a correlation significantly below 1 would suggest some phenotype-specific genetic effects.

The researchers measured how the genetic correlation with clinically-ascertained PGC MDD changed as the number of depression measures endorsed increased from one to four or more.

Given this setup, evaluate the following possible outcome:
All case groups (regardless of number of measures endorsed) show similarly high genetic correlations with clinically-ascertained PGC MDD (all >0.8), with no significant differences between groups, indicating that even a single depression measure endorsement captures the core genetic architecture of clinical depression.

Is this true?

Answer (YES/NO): NO